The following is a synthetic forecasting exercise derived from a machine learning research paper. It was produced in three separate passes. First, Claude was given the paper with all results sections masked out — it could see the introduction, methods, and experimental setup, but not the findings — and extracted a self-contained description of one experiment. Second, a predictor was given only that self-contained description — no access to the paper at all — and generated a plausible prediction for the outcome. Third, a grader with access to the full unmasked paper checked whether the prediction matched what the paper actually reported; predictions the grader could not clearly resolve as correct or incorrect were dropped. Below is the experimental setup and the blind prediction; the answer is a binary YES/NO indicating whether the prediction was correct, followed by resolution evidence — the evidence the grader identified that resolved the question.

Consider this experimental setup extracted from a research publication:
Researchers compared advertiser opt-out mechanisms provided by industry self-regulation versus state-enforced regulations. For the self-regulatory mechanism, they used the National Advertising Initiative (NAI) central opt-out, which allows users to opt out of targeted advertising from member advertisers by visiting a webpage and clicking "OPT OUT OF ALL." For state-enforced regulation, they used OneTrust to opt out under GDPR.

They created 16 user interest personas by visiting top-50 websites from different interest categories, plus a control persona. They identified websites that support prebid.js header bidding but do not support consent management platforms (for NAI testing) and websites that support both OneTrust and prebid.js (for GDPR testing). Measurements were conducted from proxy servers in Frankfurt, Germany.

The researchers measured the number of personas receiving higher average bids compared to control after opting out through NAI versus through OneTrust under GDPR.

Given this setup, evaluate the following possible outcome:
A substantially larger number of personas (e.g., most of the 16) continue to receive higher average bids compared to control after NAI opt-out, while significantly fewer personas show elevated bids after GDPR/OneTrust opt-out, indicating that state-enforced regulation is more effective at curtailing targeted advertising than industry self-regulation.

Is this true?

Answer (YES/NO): NO